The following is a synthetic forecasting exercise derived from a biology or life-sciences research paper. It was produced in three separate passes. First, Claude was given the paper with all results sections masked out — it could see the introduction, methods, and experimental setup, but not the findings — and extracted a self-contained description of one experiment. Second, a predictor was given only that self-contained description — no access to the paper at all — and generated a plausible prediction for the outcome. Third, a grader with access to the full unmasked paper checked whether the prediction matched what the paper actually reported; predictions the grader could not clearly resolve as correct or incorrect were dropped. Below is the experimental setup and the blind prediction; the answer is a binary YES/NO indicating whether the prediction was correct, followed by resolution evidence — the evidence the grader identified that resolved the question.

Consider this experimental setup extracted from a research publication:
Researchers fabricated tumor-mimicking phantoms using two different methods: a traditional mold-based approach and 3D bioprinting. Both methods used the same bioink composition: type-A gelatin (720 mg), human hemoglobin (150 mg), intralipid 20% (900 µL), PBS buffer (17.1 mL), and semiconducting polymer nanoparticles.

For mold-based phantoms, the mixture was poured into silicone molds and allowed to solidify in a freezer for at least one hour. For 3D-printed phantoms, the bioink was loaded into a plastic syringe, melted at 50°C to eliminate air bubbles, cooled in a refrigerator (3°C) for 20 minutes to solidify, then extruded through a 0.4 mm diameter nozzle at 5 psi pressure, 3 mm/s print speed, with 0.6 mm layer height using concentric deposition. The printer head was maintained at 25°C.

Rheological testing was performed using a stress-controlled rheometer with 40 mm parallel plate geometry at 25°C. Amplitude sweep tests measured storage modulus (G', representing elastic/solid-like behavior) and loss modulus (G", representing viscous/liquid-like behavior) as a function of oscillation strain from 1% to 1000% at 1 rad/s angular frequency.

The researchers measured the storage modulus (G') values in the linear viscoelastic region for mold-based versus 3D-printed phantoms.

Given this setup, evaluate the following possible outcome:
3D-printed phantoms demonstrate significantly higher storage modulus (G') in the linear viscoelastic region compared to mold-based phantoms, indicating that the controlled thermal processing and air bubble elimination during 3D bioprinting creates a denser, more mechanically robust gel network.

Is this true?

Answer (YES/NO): NO